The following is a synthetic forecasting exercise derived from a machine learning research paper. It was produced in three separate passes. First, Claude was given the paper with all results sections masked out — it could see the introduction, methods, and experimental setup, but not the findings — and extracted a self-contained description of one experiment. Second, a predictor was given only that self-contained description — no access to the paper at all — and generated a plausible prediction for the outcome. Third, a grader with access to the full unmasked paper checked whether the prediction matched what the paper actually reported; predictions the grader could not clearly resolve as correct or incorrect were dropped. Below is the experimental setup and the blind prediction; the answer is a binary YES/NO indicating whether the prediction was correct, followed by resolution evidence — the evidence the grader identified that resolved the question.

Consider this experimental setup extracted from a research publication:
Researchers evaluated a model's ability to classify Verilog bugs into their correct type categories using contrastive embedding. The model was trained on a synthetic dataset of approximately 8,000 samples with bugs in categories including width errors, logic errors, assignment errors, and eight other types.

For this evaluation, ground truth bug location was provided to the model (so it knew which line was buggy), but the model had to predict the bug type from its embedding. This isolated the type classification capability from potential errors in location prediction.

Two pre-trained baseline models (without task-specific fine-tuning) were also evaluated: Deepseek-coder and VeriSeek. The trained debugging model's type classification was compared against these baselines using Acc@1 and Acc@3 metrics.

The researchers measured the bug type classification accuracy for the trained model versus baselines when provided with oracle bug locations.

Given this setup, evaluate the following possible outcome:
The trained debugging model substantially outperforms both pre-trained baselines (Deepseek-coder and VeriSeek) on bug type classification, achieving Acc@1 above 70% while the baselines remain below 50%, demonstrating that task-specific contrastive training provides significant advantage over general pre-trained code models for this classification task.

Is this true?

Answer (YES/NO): NO